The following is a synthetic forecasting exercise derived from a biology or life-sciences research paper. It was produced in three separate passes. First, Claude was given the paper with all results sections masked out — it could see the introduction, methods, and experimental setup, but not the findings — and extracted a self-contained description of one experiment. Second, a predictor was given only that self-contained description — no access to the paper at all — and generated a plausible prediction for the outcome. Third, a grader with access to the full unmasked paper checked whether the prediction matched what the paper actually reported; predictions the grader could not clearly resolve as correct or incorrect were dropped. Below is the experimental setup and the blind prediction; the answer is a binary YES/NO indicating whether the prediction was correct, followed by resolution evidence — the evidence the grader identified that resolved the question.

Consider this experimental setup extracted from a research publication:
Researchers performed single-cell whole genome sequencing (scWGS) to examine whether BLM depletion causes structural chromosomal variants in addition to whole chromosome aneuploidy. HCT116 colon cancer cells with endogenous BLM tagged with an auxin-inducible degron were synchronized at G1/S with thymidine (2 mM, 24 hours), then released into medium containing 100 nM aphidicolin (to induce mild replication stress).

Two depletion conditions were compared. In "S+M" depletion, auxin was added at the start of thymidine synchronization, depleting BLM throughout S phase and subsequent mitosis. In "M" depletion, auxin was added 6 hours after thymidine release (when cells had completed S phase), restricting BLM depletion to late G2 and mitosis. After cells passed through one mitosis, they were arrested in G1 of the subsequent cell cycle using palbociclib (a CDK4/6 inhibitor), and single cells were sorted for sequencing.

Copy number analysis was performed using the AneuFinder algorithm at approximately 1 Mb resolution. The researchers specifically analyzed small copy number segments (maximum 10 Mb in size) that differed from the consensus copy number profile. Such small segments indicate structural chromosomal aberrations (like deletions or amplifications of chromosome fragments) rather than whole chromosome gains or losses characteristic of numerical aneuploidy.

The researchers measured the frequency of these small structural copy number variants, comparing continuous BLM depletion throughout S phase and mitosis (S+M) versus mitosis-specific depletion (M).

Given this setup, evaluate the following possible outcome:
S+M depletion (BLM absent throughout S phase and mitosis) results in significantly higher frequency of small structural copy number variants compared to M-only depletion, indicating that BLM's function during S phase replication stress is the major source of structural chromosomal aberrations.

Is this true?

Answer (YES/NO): NO